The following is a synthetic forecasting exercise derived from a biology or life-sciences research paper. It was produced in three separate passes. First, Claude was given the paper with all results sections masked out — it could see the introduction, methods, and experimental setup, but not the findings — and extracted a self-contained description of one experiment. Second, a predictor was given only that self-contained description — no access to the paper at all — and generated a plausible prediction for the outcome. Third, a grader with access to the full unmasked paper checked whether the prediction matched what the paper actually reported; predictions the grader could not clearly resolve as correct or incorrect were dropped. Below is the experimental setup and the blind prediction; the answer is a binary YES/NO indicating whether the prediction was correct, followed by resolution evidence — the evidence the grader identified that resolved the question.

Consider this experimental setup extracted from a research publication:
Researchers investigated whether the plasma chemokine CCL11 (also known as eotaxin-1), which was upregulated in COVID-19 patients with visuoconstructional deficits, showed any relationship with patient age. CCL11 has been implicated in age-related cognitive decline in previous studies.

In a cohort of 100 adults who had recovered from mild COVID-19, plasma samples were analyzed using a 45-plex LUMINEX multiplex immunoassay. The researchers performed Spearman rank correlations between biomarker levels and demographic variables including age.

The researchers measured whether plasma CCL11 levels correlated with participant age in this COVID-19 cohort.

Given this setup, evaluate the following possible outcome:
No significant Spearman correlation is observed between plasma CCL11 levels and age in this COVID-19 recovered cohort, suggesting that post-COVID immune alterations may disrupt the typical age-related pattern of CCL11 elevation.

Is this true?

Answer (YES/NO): NO